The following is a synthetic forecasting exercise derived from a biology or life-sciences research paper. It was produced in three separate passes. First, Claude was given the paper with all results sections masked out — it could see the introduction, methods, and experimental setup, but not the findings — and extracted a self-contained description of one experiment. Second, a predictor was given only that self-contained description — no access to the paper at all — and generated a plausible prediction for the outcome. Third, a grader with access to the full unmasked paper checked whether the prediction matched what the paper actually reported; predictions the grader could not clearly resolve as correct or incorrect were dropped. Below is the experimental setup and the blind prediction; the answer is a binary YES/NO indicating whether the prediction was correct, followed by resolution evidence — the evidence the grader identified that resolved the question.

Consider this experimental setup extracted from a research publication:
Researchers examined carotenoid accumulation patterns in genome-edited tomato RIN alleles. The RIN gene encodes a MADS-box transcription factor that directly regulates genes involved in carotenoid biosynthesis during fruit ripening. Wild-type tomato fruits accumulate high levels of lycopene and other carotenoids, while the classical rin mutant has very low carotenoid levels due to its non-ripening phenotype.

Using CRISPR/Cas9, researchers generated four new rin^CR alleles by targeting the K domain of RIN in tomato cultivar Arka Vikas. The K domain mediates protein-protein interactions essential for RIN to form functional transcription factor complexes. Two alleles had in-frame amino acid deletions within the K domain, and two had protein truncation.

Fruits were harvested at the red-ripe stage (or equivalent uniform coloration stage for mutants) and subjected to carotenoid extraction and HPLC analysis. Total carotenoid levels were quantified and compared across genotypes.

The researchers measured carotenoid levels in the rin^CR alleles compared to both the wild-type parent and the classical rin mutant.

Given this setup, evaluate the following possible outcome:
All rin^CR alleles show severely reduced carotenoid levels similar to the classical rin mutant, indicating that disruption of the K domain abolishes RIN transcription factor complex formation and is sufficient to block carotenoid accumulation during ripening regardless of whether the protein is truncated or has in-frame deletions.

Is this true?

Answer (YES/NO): NO